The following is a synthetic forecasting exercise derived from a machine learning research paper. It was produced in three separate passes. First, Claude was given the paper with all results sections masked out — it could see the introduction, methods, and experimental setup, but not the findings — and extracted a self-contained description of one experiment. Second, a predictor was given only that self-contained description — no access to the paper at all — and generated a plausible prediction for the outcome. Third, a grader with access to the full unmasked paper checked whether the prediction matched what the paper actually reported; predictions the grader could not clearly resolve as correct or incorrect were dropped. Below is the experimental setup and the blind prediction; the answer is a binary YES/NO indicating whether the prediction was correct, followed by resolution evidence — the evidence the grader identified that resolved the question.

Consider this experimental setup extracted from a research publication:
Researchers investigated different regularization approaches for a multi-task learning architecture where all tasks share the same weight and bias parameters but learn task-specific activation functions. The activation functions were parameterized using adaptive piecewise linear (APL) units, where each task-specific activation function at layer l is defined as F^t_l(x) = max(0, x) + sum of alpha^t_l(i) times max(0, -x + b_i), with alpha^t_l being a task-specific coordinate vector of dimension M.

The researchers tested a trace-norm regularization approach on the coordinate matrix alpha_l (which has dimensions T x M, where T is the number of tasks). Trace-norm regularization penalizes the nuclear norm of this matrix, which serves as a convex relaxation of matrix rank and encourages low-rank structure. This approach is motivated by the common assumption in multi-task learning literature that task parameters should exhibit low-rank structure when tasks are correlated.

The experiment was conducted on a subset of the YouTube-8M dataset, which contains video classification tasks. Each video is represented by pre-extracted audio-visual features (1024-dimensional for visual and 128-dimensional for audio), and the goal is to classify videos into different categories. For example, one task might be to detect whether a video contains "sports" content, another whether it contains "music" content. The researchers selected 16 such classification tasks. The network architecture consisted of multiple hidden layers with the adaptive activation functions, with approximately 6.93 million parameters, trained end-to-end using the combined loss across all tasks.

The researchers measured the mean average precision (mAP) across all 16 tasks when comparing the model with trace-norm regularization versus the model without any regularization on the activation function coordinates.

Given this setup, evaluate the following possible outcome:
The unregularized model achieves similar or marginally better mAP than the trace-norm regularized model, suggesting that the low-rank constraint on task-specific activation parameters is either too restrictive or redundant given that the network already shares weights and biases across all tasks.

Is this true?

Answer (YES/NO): NO